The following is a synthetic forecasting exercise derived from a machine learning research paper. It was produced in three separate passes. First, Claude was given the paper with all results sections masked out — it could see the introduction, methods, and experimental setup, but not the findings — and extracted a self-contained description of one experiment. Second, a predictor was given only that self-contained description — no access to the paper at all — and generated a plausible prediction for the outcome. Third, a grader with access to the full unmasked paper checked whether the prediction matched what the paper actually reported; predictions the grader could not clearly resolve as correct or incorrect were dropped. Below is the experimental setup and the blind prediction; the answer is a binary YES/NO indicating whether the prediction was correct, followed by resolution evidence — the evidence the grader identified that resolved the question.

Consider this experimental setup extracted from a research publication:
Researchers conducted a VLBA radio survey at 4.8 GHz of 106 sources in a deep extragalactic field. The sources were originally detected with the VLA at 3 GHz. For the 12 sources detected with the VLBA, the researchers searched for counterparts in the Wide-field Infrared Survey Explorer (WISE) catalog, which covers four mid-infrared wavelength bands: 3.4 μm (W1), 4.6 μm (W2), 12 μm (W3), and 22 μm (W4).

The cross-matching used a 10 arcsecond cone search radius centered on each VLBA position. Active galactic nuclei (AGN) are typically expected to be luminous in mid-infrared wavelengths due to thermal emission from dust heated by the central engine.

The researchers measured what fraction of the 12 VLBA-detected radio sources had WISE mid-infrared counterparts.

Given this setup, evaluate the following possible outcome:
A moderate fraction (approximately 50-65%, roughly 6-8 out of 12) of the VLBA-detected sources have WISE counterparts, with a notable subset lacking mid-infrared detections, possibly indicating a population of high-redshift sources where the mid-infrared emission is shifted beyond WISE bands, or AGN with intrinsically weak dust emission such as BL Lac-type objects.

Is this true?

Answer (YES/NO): NO